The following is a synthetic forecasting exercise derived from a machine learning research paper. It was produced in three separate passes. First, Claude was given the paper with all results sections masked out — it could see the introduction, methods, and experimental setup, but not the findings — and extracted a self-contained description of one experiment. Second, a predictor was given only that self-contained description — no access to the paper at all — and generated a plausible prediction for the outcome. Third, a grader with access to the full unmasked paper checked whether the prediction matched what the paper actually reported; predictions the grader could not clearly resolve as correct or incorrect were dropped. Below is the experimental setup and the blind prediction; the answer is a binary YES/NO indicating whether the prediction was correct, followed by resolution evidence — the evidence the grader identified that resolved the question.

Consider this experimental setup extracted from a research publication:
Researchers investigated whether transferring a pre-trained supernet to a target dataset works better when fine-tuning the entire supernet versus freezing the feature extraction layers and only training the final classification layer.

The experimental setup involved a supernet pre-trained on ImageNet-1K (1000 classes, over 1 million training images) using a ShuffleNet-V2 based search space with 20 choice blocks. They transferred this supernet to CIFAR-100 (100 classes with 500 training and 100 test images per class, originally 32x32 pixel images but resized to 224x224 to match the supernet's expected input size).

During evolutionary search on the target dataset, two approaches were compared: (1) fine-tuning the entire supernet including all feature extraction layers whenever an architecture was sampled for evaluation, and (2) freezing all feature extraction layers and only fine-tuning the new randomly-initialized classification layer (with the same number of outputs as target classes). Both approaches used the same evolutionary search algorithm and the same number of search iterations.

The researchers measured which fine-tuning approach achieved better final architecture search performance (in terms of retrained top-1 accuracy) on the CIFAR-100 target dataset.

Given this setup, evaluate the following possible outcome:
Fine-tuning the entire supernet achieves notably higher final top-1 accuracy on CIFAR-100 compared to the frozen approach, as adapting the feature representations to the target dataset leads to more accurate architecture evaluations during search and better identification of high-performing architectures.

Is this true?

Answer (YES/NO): YES